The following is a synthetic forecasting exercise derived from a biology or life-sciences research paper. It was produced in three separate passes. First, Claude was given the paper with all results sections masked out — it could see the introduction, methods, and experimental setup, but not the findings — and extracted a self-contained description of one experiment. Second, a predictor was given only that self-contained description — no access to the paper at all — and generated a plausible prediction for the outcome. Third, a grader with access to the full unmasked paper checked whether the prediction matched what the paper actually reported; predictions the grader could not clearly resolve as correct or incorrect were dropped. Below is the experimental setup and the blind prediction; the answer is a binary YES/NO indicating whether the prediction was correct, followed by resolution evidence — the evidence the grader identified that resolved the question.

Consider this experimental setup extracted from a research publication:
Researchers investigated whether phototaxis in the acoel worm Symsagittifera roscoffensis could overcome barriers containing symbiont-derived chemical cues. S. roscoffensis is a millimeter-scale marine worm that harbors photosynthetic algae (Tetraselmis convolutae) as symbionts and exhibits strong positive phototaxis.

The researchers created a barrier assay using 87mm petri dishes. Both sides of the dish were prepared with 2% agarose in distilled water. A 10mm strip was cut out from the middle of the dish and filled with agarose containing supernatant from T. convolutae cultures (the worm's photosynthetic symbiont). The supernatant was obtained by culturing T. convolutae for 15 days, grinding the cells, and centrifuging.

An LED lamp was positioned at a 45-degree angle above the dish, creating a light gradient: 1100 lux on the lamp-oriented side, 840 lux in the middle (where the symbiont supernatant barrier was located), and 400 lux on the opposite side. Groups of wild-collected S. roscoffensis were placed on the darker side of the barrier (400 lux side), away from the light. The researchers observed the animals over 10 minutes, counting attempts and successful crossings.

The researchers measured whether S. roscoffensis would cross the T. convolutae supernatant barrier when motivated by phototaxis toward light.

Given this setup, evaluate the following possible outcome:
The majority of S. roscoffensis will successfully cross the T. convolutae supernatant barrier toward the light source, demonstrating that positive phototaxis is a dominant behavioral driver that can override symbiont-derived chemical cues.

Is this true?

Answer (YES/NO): NO